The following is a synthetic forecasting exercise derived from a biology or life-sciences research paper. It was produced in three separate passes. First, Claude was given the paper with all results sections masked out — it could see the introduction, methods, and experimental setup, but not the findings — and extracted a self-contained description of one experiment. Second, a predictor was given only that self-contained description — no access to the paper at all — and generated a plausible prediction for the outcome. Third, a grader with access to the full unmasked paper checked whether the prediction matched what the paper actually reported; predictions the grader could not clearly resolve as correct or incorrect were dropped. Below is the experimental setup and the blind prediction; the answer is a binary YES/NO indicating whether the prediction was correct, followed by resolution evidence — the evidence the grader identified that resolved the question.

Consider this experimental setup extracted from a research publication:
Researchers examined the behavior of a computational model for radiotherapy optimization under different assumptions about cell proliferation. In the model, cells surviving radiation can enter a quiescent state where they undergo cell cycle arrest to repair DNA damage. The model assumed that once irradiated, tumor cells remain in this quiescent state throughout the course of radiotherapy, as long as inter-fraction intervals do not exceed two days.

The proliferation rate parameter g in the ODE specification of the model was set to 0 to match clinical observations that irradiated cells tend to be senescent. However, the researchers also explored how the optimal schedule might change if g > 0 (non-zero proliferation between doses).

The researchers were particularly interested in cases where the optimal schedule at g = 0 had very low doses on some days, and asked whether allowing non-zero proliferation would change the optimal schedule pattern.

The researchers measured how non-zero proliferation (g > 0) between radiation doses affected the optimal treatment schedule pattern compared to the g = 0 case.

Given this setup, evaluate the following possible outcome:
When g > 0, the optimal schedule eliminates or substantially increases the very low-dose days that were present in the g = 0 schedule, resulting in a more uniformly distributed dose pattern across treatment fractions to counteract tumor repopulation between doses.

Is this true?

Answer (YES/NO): YES